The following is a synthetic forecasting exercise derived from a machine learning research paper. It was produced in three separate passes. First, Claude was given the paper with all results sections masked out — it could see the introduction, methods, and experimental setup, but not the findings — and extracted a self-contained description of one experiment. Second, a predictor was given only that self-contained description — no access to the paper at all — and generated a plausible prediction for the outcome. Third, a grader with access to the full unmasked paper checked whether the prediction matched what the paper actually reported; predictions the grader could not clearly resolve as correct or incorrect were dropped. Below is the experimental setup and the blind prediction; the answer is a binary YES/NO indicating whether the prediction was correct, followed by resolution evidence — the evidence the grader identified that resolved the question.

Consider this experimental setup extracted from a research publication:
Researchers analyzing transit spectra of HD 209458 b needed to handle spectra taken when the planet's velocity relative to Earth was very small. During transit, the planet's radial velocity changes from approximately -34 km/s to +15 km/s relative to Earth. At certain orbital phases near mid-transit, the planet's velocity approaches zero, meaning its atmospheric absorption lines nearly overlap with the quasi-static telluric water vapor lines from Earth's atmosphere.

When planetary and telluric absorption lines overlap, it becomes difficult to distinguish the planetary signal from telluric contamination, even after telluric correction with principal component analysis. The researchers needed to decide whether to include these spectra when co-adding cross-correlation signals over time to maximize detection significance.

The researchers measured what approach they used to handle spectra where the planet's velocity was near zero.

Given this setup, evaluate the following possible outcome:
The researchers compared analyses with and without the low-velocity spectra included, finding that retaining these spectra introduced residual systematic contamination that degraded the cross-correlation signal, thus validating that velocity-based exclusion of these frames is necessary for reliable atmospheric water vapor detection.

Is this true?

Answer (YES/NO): NO